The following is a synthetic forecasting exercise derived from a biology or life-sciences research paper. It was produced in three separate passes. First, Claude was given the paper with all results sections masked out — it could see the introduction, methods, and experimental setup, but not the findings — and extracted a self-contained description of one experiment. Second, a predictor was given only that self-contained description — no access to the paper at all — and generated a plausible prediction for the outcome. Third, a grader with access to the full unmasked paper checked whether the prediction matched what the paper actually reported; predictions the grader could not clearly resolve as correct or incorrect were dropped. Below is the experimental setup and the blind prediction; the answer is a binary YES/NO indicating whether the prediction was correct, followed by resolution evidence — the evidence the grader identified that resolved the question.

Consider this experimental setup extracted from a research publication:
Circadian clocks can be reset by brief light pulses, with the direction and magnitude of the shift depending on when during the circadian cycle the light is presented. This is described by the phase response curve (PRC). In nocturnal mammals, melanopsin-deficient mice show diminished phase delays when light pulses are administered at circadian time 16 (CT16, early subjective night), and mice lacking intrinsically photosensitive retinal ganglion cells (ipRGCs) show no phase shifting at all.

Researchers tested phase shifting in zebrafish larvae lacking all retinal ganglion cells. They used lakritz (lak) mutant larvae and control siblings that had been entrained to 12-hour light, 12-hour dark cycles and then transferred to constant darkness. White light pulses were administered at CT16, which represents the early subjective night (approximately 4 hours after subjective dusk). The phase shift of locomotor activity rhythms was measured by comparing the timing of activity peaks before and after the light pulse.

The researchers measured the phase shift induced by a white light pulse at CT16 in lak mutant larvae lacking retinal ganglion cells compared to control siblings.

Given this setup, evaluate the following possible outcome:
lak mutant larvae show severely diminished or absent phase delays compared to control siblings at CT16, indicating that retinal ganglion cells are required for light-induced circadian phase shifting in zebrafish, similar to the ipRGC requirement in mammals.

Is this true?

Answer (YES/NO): NO